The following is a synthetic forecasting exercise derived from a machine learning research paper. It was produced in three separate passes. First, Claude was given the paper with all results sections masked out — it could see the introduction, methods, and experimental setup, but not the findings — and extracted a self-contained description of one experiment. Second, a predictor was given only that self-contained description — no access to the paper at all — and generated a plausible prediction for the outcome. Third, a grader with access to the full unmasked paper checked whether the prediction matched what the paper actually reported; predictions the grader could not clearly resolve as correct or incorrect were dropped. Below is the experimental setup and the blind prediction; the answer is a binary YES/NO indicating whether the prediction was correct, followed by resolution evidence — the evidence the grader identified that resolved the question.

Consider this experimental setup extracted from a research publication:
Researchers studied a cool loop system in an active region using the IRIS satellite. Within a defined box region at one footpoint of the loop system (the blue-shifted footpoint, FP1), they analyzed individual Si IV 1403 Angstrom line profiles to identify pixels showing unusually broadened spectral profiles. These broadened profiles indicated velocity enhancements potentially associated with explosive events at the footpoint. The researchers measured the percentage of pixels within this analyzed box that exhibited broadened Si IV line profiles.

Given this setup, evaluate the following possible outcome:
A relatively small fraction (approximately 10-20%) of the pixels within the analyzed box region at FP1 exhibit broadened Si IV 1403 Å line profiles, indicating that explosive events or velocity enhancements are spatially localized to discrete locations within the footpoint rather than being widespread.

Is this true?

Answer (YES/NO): NO